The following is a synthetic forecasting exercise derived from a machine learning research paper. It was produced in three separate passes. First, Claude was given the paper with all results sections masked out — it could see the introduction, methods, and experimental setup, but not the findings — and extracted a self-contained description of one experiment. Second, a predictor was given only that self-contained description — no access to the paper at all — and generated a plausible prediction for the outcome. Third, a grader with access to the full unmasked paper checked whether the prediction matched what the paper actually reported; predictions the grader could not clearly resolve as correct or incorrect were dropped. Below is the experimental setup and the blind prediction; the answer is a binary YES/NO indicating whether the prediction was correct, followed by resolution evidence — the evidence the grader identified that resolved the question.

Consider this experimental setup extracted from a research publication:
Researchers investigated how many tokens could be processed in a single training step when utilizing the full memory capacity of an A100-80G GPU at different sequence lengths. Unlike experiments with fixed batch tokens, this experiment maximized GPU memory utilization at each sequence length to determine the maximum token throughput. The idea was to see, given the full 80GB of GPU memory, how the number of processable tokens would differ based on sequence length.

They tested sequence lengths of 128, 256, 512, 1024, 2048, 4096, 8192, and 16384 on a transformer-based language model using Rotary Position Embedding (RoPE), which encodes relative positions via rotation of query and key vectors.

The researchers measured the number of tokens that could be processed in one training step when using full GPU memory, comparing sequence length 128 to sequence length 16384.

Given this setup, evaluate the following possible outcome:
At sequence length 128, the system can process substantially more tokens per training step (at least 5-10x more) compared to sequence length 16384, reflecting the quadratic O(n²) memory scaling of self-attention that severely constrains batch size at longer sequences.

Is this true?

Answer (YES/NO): NO